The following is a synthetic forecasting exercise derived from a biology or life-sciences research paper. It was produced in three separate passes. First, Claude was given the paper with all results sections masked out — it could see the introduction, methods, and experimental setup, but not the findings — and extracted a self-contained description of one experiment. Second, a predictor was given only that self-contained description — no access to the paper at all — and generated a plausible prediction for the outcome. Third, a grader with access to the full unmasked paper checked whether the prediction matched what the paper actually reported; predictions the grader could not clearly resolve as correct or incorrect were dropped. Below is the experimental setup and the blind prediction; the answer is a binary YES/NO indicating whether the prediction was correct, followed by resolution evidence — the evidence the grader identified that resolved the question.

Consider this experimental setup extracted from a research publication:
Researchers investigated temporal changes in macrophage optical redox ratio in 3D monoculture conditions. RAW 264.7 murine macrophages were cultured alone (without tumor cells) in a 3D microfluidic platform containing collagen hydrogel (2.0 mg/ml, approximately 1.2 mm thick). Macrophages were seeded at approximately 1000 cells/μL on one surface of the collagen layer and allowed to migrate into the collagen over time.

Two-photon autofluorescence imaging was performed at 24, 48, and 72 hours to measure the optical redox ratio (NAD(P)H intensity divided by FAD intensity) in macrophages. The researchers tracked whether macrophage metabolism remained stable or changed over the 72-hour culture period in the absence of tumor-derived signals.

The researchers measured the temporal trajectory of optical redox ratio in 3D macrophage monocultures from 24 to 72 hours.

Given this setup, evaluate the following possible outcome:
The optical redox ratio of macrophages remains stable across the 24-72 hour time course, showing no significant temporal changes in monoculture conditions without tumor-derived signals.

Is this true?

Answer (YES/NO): YES